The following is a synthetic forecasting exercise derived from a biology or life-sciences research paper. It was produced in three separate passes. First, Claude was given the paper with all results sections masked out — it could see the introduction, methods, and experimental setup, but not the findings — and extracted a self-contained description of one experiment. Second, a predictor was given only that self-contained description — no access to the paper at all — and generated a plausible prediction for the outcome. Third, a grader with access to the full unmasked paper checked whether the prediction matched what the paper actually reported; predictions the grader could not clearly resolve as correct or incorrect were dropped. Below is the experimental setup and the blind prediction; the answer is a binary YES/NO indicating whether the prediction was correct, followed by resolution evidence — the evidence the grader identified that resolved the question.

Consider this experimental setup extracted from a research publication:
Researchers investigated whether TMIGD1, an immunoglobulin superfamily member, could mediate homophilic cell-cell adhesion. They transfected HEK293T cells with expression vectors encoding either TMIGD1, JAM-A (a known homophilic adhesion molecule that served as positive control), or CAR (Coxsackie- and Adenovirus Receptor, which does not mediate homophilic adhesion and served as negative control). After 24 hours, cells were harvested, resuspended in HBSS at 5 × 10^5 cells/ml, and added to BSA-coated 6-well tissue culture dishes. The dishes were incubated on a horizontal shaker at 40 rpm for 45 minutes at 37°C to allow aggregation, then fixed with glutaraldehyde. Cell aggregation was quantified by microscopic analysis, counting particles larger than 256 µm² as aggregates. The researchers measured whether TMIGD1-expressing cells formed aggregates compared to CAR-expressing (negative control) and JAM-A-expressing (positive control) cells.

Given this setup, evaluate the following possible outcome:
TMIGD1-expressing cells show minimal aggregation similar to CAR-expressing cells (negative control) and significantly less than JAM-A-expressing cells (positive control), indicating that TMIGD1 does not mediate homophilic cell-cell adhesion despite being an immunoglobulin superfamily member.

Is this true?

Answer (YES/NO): NO